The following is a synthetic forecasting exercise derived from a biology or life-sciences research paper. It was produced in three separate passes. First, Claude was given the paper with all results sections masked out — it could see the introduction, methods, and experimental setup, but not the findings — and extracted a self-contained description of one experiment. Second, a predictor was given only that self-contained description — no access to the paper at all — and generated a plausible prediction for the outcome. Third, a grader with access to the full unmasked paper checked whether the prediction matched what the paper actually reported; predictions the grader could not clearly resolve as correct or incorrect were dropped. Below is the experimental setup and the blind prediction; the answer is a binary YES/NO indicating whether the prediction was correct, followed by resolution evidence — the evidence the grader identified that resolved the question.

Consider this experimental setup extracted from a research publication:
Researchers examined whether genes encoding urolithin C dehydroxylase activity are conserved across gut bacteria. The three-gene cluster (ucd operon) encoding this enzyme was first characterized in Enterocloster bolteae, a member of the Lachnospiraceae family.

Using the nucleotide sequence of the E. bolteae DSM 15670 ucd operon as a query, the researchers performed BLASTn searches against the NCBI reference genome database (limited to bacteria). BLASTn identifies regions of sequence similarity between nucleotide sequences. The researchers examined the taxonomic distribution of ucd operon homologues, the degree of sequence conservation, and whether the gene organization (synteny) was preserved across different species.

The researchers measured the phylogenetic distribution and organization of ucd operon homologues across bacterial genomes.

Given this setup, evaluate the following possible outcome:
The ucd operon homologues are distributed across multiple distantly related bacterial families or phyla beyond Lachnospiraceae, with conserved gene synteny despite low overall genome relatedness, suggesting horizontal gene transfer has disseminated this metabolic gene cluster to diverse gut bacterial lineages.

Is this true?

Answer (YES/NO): NO